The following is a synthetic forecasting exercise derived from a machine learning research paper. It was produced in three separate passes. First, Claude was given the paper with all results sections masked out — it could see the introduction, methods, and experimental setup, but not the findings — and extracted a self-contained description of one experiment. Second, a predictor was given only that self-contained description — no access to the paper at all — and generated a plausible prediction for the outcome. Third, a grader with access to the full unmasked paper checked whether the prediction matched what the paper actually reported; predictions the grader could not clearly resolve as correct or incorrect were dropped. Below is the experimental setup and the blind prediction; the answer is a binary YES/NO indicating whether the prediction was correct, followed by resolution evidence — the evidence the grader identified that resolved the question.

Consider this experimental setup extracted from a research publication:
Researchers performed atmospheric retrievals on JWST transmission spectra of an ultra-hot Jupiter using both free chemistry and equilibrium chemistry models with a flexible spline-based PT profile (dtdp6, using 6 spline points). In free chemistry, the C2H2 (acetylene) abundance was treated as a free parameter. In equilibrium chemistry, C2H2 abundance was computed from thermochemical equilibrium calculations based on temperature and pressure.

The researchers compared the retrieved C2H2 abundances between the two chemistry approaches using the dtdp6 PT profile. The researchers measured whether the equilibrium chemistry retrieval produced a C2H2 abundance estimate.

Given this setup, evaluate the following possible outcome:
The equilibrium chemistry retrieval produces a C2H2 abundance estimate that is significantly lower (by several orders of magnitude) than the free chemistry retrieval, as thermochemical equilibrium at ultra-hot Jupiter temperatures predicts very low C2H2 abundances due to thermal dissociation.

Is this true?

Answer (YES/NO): NO